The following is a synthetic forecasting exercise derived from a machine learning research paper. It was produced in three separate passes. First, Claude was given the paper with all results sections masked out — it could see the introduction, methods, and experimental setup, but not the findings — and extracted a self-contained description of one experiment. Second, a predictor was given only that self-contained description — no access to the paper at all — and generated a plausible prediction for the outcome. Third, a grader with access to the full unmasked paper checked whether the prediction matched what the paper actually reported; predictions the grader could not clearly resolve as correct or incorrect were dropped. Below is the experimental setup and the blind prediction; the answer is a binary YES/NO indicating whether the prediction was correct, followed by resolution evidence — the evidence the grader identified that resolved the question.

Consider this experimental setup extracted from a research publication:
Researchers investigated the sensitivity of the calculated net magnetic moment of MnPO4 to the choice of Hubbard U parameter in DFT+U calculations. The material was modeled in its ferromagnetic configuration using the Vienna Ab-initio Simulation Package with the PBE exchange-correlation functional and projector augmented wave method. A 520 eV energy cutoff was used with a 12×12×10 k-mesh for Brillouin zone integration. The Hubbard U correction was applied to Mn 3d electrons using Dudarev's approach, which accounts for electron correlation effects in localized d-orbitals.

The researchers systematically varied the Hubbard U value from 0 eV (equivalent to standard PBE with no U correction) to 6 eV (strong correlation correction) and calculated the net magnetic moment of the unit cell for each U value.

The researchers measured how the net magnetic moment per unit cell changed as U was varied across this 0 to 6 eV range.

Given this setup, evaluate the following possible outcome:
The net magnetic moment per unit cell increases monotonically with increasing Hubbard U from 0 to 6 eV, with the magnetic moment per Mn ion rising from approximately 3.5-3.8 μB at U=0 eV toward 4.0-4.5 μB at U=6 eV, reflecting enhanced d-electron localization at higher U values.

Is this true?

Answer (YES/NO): NO